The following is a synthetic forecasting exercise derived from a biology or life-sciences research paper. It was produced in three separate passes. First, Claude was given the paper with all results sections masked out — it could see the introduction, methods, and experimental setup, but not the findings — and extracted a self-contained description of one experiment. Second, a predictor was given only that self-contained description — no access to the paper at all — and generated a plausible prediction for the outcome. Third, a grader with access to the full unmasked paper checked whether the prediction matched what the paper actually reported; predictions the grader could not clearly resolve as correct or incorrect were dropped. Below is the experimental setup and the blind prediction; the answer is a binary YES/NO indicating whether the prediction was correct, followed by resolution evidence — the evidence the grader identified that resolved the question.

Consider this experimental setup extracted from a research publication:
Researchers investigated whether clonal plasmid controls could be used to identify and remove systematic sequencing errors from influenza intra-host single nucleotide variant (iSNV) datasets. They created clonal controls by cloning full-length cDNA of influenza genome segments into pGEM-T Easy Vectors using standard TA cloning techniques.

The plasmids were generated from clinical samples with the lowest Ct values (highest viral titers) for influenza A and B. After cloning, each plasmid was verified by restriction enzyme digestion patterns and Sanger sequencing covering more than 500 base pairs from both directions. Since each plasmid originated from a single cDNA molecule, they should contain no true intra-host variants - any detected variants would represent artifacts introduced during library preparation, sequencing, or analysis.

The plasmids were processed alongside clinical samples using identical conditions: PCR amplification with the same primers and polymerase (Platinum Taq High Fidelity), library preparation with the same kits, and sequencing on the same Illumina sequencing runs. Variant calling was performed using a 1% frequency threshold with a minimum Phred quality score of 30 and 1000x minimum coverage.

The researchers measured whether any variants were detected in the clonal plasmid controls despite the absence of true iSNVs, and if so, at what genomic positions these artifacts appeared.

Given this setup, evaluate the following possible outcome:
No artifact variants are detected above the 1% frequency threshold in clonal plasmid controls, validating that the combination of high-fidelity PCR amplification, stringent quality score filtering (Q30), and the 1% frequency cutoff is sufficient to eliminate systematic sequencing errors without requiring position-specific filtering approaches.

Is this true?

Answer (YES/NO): NO